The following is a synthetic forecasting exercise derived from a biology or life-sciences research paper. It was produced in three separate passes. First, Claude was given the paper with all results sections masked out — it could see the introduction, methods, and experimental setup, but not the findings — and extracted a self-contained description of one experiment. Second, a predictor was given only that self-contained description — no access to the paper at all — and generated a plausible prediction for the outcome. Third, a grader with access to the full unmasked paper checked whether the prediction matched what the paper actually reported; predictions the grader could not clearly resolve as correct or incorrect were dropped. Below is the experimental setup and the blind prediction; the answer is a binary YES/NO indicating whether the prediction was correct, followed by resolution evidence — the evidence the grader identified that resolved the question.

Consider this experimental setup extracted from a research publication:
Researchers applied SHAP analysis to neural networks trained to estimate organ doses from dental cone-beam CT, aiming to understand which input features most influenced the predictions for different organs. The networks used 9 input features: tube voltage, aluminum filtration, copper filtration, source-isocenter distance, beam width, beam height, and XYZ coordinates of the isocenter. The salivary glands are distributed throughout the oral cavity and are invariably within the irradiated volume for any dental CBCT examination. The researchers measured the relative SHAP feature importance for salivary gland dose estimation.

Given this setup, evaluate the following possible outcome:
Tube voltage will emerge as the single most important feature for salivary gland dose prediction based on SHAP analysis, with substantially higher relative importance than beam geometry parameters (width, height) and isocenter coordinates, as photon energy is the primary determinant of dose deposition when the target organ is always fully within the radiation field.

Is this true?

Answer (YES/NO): NO